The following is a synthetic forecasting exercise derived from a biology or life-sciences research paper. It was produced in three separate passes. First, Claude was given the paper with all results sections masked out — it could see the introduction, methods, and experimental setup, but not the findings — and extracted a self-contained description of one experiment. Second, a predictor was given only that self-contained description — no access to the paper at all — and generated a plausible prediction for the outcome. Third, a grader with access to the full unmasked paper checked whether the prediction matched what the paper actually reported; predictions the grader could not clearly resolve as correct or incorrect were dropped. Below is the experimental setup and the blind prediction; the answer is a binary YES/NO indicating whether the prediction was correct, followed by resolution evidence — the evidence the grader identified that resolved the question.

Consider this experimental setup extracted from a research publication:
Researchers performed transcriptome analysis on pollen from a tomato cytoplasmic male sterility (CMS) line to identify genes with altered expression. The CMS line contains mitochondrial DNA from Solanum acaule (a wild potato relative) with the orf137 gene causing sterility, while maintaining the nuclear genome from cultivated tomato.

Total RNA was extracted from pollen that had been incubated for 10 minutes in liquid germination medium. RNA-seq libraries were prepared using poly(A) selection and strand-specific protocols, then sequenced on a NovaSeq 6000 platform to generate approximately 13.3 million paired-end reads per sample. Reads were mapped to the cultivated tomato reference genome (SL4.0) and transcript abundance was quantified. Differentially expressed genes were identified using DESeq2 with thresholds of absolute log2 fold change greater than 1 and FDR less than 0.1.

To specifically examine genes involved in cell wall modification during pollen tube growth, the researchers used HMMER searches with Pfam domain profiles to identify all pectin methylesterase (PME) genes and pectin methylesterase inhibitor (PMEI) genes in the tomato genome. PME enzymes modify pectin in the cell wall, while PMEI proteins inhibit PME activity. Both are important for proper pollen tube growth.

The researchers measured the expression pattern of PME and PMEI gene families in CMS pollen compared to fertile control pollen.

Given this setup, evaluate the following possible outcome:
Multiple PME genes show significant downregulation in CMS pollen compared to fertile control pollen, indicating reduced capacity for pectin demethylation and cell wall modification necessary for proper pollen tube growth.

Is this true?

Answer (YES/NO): NO